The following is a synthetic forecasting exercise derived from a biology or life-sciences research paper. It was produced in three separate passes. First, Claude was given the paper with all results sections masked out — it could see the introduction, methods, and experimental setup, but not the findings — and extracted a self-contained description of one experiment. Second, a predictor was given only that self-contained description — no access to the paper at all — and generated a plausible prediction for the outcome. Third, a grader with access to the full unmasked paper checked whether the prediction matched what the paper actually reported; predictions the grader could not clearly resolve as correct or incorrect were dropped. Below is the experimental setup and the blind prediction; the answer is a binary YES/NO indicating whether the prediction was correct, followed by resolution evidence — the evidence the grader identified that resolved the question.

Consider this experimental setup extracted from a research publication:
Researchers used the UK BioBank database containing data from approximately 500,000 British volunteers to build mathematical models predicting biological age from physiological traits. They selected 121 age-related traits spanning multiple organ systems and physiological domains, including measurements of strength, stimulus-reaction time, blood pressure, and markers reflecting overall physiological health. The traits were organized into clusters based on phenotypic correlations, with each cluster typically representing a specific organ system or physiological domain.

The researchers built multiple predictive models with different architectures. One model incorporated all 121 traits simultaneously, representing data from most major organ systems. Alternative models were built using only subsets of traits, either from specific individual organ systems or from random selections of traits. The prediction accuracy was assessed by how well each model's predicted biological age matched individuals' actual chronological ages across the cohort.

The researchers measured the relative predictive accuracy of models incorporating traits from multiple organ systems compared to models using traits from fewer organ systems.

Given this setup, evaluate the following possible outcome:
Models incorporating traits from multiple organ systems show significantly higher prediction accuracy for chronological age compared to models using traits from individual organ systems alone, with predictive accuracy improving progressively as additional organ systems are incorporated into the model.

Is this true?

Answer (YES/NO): YES